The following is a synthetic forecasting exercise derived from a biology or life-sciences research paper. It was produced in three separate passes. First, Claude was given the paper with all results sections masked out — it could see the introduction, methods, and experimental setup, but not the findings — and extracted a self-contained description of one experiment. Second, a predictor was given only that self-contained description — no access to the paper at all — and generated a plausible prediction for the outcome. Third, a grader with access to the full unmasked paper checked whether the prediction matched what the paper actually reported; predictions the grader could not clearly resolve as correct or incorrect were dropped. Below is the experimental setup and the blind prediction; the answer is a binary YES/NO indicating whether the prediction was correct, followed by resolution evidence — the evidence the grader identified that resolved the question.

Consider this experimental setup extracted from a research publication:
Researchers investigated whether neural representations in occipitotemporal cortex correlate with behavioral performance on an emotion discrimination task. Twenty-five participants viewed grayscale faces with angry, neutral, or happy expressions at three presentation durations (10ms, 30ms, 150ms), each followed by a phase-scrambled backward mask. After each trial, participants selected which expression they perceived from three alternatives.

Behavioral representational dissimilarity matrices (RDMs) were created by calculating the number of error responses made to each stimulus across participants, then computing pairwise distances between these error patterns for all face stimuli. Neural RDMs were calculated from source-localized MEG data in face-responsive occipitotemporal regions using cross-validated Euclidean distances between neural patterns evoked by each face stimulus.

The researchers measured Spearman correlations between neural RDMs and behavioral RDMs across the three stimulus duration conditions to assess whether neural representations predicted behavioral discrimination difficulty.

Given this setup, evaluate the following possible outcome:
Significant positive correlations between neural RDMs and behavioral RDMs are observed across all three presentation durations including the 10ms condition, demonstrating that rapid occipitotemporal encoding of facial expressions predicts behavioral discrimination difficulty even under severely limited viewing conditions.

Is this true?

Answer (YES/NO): YES